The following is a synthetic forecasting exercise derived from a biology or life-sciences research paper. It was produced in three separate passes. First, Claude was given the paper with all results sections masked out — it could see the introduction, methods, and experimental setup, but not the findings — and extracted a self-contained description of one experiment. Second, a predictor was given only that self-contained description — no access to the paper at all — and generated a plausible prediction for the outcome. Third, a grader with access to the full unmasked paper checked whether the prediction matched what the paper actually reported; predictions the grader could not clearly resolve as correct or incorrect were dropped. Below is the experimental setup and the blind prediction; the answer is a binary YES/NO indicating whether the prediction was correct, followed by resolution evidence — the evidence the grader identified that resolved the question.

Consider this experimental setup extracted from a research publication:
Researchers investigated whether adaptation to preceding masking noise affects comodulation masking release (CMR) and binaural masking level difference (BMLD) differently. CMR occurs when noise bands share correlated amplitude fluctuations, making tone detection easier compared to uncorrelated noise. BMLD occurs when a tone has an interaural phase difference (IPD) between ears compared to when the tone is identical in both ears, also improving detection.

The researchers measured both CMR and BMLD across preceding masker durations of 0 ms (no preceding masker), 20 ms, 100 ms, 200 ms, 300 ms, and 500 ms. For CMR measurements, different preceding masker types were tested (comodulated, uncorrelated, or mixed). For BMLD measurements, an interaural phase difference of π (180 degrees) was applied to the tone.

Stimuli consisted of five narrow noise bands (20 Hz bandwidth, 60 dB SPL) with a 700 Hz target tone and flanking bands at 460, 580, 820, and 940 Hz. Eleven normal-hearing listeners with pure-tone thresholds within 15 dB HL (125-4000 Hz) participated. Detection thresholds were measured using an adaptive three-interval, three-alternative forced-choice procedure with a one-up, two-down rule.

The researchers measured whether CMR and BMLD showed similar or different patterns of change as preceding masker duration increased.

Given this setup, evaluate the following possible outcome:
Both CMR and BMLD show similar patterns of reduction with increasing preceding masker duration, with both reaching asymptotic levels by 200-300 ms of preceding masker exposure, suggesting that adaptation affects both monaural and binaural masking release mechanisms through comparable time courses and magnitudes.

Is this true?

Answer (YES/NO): NO